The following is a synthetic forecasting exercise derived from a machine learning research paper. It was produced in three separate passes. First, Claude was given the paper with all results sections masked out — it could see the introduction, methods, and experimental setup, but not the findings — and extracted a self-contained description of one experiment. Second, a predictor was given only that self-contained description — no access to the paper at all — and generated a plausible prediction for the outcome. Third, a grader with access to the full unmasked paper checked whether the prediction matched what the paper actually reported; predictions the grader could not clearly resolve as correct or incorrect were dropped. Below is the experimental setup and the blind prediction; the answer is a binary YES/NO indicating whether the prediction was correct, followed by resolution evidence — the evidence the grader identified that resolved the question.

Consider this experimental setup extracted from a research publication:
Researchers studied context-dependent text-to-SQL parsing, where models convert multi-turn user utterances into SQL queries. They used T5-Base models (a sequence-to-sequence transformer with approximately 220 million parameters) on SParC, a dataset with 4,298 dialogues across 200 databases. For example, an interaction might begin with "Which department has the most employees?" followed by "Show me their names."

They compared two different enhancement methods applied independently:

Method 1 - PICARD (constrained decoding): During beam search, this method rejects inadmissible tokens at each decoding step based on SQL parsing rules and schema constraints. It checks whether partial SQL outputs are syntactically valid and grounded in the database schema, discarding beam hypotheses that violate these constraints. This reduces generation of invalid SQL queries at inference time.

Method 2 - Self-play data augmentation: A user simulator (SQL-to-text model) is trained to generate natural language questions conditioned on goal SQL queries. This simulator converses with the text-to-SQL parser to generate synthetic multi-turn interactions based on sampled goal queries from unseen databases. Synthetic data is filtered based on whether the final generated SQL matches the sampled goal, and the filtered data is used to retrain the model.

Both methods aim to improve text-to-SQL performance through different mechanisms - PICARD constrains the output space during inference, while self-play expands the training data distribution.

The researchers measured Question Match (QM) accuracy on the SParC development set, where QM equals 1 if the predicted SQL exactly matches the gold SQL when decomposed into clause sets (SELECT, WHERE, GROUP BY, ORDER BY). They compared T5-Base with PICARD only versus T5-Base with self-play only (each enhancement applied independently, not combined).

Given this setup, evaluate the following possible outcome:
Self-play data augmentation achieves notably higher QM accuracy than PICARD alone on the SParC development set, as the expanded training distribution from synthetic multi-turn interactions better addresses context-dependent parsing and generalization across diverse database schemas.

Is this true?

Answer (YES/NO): NO